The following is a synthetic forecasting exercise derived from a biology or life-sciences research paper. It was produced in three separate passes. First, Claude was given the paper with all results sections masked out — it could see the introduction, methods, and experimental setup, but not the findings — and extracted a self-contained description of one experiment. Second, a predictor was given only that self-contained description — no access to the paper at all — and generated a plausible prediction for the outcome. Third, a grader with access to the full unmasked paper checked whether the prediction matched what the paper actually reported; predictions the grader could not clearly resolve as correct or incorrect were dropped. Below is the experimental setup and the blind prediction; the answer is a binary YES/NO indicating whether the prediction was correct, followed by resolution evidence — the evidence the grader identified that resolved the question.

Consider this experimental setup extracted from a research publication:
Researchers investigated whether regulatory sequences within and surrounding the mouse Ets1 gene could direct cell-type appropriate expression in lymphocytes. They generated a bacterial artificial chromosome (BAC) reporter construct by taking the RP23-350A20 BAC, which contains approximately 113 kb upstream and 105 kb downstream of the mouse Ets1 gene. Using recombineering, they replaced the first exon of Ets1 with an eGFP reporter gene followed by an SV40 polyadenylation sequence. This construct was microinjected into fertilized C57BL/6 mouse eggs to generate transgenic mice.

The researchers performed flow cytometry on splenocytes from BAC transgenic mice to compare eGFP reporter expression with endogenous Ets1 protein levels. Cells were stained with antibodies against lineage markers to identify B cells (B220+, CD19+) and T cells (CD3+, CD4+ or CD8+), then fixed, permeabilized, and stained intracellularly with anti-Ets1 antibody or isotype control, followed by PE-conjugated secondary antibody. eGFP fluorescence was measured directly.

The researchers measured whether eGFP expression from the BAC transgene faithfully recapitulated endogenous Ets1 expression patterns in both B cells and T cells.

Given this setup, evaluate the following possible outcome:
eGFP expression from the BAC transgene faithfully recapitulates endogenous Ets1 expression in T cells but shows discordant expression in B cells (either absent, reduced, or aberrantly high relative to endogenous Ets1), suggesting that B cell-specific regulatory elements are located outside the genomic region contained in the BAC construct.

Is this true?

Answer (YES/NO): NO